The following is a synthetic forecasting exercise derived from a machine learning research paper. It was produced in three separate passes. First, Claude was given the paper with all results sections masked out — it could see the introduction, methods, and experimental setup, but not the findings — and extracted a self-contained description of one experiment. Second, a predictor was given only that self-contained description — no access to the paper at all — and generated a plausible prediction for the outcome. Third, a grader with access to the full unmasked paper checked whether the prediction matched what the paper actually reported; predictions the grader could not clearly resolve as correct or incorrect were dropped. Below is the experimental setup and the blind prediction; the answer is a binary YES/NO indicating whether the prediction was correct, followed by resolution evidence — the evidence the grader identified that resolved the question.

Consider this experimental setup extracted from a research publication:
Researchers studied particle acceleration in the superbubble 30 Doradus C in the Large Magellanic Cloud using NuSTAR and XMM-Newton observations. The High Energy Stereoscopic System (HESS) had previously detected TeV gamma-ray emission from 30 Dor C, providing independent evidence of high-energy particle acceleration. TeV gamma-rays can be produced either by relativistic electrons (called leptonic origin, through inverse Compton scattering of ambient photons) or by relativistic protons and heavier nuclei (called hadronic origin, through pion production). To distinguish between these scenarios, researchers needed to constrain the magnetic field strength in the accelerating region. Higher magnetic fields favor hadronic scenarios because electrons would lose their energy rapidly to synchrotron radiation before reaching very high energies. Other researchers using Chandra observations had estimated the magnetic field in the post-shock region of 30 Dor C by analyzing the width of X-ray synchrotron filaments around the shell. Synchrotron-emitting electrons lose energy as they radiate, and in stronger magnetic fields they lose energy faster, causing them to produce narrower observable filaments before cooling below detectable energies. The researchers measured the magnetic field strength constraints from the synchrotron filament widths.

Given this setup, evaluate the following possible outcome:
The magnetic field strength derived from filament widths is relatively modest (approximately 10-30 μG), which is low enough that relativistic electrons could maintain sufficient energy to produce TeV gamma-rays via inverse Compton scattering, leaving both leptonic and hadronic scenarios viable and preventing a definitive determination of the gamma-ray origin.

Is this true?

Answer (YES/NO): NO